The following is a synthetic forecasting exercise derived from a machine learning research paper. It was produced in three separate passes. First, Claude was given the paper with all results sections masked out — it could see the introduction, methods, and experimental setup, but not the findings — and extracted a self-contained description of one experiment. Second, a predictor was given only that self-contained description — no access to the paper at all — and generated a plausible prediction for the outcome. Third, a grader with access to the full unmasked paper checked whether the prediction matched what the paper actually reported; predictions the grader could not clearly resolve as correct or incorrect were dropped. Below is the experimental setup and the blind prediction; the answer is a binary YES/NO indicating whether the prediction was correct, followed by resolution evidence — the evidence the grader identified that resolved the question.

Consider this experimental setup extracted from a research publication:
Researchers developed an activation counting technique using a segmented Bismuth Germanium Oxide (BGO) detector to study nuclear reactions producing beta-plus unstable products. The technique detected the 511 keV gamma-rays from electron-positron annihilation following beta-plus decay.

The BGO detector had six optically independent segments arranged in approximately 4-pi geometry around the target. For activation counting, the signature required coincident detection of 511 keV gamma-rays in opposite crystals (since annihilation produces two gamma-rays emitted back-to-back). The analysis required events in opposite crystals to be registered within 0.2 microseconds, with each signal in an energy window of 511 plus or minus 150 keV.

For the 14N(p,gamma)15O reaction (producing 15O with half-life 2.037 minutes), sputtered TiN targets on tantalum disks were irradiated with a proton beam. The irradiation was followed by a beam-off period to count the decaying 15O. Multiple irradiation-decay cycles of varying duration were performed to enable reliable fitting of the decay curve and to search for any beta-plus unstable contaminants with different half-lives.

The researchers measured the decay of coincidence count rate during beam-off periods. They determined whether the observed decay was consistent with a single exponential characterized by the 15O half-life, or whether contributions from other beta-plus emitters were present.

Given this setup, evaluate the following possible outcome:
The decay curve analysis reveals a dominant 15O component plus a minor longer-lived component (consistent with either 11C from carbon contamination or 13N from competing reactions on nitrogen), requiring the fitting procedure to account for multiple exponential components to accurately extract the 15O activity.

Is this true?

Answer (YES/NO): NO